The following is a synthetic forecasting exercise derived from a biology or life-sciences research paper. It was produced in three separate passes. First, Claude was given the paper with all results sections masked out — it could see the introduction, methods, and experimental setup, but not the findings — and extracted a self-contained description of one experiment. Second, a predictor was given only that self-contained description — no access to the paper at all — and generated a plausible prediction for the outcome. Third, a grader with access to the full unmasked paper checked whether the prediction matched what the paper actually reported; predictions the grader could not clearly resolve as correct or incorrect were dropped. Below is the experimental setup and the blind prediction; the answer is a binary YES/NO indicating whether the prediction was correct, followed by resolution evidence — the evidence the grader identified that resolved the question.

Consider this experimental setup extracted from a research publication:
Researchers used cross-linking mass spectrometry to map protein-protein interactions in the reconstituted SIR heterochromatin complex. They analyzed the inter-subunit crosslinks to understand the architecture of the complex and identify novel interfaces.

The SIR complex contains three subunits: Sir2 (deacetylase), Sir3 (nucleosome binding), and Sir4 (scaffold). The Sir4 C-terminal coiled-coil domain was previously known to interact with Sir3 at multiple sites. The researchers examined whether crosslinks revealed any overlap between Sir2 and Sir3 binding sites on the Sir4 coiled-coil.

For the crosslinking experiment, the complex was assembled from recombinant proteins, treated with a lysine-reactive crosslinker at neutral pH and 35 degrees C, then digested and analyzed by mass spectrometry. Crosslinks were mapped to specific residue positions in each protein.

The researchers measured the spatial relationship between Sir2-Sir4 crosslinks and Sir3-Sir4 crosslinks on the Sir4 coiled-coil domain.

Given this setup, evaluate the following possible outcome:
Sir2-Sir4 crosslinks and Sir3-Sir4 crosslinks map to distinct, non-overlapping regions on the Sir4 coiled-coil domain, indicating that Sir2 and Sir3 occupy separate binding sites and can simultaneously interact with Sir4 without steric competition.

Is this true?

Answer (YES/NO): NO